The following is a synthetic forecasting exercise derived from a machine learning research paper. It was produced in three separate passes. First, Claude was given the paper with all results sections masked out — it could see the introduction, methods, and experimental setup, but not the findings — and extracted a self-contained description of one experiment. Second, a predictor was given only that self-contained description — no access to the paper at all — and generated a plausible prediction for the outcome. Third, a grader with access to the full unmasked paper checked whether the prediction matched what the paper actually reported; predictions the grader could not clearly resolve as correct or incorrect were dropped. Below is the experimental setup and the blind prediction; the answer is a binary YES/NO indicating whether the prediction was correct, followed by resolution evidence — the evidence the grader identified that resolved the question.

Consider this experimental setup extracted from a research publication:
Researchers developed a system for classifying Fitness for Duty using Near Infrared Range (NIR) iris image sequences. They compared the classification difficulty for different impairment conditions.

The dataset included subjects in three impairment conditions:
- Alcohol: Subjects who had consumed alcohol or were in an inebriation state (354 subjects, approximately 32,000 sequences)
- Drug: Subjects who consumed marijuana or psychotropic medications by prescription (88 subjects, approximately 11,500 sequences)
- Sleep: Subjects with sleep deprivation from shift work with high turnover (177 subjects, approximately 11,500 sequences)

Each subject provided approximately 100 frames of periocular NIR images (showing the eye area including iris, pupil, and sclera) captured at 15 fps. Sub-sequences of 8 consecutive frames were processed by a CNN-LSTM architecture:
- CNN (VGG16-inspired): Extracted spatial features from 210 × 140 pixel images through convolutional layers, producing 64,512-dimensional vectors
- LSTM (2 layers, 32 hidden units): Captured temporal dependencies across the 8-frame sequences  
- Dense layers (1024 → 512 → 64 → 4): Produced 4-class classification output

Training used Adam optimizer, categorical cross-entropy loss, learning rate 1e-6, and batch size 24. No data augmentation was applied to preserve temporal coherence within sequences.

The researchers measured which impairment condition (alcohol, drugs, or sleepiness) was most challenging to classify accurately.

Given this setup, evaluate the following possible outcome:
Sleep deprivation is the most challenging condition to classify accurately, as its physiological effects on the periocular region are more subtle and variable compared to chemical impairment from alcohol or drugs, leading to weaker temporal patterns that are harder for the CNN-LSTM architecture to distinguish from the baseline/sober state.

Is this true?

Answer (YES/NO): YES